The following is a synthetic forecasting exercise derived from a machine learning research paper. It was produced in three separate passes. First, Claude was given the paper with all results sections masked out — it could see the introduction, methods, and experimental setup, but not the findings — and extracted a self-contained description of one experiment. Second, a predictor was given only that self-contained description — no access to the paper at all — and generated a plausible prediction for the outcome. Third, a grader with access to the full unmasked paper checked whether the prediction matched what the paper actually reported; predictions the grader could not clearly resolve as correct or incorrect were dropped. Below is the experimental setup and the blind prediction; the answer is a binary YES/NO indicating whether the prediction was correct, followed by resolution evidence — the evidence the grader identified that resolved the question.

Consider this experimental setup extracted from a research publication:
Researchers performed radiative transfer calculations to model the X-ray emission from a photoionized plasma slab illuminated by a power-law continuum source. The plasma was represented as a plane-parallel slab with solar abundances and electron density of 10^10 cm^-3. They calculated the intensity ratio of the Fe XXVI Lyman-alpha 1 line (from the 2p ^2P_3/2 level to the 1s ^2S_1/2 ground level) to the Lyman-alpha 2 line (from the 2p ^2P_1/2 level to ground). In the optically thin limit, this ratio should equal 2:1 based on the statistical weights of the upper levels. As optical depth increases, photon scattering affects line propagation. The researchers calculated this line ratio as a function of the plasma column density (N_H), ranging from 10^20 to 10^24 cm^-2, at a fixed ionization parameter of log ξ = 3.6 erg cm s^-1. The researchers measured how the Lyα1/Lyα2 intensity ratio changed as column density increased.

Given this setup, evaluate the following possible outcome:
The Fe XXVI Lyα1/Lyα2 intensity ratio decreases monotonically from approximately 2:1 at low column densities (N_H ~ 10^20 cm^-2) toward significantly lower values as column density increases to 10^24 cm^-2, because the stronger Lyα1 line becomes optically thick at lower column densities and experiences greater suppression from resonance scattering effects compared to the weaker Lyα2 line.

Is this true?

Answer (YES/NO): YES